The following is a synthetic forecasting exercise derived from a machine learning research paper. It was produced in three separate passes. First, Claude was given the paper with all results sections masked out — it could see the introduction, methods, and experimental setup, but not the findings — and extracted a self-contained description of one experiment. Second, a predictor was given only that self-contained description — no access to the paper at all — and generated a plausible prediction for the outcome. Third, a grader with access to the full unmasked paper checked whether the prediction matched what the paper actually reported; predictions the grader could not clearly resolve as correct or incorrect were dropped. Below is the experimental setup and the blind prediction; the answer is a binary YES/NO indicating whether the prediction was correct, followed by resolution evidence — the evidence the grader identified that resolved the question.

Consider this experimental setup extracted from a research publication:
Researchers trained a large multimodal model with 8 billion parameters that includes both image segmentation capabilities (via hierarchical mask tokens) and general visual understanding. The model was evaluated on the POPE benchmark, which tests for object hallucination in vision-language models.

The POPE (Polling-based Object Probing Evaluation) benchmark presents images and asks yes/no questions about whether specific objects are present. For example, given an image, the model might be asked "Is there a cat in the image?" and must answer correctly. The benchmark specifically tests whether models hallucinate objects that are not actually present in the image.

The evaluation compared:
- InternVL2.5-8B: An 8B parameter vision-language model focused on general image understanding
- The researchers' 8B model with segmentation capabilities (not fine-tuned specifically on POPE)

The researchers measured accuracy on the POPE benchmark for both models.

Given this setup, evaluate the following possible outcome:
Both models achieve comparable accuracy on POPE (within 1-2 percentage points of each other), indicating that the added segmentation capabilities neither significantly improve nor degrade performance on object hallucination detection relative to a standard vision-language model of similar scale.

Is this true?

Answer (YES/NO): NO